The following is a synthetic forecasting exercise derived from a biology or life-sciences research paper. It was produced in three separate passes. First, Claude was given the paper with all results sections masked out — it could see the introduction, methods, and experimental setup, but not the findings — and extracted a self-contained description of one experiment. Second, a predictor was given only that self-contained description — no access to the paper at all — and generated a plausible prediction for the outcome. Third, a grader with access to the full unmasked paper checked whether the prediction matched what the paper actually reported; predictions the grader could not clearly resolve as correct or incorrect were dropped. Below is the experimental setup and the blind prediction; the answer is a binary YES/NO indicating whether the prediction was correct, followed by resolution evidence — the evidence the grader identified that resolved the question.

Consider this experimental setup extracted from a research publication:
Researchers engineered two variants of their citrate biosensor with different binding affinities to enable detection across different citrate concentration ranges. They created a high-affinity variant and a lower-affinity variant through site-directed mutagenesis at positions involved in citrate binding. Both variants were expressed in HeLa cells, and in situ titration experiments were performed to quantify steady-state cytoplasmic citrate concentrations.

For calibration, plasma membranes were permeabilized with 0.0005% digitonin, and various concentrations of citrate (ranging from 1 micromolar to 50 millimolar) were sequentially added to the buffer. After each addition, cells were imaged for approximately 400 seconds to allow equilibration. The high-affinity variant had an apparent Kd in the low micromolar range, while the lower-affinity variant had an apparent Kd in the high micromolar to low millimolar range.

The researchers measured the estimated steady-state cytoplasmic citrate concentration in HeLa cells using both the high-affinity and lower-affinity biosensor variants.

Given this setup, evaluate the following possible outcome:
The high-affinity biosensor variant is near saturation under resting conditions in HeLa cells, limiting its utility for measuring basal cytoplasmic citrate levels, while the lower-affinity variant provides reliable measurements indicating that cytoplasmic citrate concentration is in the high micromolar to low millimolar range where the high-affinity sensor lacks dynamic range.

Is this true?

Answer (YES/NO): NO